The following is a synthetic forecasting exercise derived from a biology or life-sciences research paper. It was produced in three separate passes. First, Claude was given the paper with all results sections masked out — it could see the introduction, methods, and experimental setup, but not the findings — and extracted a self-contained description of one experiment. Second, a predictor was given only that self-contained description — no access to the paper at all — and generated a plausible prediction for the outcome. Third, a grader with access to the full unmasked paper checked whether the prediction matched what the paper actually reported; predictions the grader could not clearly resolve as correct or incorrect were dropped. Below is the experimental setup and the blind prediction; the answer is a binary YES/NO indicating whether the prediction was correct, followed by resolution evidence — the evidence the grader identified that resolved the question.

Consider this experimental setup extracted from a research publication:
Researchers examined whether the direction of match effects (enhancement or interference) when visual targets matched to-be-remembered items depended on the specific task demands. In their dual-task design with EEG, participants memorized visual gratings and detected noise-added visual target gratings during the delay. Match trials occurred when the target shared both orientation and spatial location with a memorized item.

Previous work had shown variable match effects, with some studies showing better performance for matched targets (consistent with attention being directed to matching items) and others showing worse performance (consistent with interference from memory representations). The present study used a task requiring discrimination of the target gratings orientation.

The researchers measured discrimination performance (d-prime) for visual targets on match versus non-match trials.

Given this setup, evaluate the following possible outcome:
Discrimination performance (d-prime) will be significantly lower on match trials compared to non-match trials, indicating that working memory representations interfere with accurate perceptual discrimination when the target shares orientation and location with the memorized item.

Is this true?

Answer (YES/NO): YES